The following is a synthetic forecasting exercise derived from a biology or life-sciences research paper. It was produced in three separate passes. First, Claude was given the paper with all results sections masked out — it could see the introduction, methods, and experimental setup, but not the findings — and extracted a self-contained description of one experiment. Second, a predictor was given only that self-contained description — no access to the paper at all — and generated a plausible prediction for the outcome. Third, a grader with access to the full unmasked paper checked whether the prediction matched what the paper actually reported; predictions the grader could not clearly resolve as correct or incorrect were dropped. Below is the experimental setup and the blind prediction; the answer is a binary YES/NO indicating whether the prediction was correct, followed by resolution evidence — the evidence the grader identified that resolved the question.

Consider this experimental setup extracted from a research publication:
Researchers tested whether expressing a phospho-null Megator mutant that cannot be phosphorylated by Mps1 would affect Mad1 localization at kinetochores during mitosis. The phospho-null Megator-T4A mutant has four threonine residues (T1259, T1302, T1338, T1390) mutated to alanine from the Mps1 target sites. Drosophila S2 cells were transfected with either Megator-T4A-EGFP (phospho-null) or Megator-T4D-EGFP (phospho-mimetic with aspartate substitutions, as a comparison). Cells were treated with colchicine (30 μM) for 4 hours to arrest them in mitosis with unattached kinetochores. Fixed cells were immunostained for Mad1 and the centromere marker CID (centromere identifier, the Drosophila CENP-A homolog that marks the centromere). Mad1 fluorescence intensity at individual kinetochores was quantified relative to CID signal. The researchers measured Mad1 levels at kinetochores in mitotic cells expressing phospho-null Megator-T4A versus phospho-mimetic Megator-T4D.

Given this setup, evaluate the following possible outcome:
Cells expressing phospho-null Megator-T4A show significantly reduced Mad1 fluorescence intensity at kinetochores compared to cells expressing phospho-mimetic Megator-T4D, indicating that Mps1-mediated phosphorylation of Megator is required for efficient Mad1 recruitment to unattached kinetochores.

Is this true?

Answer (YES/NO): YES